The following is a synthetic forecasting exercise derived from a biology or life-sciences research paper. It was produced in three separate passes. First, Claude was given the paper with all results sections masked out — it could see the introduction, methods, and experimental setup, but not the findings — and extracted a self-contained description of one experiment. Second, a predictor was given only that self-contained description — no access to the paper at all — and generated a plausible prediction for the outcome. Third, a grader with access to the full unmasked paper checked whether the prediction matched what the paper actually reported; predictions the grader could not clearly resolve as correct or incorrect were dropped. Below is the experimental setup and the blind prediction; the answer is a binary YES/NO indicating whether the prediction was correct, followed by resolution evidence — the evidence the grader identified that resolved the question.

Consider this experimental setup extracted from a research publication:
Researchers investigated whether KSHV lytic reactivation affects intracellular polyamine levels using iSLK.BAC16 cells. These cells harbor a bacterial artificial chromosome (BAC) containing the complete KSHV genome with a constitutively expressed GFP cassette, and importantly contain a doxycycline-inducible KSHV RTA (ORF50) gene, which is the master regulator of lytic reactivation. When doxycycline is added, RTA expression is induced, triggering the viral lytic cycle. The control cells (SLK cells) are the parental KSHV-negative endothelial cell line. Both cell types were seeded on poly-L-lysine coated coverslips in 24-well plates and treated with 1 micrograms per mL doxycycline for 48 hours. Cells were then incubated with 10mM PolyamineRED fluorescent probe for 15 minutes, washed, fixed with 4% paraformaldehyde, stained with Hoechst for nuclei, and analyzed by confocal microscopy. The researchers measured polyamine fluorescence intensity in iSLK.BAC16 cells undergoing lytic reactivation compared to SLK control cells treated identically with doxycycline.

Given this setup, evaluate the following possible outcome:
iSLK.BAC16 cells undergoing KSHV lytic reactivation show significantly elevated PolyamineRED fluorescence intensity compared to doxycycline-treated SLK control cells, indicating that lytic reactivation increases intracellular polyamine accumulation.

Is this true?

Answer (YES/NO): NO